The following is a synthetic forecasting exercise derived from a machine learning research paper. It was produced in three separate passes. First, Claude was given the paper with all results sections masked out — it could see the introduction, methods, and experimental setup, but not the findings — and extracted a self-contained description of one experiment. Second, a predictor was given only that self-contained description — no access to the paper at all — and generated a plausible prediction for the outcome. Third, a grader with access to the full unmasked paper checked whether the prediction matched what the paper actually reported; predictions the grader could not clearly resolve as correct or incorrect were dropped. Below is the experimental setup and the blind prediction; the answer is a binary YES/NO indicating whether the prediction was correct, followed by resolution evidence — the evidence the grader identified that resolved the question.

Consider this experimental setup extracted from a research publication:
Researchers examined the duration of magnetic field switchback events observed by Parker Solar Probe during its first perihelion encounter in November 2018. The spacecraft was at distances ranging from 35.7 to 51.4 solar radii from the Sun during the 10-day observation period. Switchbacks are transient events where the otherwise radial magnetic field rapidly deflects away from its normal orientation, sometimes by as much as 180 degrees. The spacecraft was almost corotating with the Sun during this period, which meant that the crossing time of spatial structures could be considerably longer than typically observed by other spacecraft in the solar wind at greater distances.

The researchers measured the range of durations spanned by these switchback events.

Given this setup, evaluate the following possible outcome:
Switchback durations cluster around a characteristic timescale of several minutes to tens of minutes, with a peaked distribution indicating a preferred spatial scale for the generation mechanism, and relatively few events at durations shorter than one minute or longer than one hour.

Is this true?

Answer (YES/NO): NO